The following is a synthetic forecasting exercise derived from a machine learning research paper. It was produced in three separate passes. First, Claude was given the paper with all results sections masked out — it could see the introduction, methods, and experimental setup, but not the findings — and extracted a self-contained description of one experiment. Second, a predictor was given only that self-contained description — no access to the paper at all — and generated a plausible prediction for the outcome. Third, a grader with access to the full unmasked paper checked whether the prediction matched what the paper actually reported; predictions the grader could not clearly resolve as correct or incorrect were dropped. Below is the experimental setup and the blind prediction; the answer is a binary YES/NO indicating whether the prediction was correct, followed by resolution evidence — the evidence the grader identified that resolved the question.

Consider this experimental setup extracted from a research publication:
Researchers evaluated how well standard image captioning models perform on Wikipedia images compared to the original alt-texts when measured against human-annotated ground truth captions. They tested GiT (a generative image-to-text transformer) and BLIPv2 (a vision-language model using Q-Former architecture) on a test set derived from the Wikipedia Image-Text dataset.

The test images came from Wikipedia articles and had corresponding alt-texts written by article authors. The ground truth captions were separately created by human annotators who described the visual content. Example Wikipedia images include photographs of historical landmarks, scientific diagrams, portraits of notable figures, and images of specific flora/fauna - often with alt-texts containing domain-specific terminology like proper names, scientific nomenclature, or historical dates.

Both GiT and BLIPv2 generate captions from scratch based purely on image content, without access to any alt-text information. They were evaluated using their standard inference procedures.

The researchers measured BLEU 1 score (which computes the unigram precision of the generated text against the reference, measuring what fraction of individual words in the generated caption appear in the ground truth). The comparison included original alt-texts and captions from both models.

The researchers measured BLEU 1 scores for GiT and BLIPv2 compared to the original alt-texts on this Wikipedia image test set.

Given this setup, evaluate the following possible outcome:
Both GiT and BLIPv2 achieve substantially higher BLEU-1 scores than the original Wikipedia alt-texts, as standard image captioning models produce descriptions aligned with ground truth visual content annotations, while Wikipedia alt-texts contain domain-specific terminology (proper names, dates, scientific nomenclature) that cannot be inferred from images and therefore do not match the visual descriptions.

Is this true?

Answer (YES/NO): NO